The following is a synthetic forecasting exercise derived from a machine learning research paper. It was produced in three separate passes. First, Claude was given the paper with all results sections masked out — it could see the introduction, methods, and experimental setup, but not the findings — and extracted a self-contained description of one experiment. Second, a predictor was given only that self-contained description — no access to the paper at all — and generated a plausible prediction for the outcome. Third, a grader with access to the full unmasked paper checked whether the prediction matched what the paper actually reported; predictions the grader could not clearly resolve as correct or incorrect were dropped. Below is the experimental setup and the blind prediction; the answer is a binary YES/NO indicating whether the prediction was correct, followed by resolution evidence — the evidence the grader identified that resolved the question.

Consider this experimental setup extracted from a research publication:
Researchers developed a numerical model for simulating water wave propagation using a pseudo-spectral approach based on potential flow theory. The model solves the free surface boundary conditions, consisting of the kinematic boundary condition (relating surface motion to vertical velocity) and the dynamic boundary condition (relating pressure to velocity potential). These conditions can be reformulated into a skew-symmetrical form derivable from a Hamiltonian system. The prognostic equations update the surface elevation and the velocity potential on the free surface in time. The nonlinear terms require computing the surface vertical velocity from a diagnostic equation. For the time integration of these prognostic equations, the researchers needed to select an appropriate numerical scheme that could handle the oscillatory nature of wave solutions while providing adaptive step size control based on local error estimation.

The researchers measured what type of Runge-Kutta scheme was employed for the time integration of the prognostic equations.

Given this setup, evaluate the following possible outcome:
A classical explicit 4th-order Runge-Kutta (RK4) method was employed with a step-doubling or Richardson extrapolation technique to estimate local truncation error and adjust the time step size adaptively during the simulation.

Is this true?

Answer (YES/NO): NO